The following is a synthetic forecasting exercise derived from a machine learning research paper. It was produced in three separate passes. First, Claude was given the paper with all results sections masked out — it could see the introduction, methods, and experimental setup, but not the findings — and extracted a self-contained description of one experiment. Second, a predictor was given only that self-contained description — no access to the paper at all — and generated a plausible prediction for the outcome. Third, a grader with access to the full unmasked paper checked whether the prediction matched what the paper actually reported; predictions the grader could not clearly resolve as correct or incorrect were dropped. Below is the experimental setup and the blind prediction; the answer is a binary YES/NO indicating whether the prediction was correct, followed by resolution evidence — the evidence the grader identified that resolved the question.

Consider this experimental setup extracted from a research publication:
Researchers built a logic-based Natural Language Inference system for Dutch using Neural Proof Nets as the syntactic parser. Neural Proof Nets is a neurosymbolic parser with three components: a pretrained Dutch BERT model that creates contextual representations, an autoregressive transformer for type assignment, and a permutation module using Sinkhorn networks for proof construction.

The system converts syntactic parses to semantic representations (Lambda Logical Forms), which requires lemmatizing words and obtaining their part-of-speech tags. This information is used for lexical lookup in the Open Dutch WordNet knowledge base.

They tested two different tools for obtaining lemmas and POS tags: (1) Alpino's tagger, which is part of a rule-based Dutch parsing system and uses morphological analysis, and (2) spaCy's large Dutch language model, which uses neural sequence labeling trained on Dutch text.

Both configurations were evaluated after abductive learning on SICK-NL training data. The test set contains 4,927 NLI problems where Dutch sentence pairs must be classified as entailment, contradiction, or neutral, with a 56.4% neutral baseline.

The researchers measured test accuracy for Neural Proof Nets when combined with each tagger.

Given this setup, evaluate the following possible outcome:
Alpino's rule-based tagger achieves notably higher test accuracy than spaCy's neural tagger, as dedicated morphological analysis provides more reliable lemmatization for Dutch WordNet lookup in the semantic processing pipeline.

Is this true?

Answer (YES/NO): NO